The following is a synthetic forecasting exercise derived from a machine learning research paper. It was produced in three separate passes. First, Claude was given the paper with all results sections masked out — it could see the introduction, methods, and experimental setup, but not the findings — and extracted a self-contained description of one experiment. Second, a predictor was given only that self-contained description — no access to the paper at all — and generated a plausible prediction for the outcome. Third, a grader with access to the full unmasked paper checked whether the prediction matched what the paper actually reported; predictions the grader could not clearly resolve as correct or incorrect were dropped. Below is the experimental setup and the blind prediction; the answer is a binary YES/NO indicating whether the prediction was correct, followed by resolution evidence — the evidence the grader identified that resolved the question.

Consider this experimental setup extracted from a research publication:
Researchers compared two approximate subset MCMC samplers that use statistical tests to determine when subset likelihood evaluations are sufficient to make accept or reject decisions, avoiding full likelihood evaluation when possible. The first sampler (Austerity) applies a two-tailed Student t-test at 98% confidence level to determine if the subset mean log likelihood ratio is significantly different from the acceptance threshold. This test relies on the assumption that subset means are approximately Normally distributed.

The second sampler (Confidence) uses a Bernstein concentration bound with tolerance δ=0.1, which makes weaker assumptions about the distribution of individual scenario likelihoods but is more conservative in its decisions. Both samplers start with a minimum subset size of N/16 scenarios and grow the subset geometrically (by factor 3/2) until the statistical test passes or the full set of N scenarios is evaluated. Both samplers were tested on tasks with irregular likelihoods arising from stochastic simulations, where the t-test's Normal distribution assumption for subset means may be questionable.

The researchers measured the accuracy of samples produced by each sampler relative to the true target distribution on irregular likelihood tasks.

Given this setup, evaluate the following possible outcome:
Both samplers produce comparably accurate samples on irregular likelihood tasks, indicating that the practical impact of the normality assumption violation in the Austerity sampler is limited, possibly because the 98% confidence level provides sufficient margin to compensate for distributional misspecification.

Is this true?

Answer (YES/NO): NO